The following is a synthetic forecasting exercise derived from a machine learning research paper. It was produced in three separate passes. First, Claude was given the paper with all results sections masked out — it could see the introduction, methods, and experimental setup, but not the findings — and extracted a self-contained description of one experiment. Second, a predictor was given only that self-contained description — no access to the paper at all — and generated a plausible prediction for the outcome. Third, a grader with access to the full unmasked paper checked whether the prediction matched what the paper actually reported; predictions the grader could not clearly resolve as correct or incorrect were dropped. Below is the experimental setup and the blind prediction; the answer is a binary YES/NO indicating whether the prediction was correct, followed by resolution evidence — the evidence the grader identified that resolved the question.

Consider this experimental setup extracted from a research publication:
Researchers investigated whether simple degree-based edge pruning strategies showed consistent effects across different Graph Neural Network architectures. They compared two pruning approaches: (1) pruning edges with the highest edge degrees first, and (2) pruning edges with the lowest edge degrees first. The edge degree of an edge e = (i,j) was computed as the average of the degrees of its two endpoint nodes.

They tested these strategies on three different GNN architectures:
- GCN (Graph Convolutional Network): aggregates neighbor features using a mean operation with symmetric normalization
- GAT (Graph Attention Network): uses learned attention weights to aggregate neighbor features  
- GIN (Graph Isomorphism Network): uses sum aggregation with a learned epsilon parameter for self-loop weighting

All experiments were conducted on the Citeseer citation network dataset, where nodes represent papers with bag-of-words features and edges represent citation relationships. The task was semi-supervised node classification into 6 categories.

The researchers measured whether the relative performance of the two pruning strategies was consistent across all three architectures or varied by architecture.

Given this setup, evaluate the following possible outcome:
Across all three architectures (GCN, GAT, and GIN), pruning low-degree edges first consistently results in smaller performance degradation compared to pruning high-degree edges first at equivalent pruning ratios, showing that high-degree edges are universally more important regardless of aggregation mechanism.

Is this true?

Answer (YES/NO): NO